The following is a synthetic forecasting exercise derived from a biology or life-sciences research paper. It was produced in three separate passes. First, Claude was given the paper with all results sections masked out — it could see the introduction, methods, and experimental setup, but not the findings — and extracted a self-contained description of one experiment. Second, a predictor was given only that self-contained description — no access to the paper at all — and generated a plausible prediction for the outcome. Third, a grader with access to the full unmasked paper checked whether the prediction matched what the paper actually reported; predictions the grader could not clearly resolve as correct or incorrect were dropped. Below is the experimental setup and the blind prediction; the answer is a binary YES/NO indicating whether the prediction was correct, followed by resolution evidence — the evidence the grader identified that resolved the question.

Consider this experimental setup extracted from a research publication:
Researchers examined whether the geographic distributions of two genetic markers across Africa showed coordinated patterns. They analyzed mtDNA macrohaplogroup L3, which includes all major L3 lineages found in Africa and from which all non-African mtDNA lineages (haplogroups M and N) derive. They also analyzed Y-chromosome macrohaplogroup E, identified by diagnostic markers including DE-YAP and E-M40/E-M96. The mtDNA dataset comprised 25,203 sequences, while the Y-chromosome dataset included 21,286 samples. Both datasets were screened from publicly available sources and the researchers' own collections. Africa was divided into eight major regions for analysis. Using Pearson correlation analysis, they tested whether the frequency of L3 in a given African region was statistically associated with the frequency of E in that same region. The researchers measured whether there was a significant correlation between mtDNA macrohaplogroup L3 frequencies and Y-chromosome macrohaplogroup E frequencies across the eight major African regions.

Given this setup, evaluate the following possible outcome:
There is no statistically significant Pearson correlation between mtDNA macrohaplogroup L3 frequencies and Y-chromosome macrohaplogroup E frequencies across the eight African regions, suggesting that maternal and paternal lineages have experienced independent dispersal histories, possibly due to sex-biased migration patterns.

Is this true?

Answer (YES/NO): NO